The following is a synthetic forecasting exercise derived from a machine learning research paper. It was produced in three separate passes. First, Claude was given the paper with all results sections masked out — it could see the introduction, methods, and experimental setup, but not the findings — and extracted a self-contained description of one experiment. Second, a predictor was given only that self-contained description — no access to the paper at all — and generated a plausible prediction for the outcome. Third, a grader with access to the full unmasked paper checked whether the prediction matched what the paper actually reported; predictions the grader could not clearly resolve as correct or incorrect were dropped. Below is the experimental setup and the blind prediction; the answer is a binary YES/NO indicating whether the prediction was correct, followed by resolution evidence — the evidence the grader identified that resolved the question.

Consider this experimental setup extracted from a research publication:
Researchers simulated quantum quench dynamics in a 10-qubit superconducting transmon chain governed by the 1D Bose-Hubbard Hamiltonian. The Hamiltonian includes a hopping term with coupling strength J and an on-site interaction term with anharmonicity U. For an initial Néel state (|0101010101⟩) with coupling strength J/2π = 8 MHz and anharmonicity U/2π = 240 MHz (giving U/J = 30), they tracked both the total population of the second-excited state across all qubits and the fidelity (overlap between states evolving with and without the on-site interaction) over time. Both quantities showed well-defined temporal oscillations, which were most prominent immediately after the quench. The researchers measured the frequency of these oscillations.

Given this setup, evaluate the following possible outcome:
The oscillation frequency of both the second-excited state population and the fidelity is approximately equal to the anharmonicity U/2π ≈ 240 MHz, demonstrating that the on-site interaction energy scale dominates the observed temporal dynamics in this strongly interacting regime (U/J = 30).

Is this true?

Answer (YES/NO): YES